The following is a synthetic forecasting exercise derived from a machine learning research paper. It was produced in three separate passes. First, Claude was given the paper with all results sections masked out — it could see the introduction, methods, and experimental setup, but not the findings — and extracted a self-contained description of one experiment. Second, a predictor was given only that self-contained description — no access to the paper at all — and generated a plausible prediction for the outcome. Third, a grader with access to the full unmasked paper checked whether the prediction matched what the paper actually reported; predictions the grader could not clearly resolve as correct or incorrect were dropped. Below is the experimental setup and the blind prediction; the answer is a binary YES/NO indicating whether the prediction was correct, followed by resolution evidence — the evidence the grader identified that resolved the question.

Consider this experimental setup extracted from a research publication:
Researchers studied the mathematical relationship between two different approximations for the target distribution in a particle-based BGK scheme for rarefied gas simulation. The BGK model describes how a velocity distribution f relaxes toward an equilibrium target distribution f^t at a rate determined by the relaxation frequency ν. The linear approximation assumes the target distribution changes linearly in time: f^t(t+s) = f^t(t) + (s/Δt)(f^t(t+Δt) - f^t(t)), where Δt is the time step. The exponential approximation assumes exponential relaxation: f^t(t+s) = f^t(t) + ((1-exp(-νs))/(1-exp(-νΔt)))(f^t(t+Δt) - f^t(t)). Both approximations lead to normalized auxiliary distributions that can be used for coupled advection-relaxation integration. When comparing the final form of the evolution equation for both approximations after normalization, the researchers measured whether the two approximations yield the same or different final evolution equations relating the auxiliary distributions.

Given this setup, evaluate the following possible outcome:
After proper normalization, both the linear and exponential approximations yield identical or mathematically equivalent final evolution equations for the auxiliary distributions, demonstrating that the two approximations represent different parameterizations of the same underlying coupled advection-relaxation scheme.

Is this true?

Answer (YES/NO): YES